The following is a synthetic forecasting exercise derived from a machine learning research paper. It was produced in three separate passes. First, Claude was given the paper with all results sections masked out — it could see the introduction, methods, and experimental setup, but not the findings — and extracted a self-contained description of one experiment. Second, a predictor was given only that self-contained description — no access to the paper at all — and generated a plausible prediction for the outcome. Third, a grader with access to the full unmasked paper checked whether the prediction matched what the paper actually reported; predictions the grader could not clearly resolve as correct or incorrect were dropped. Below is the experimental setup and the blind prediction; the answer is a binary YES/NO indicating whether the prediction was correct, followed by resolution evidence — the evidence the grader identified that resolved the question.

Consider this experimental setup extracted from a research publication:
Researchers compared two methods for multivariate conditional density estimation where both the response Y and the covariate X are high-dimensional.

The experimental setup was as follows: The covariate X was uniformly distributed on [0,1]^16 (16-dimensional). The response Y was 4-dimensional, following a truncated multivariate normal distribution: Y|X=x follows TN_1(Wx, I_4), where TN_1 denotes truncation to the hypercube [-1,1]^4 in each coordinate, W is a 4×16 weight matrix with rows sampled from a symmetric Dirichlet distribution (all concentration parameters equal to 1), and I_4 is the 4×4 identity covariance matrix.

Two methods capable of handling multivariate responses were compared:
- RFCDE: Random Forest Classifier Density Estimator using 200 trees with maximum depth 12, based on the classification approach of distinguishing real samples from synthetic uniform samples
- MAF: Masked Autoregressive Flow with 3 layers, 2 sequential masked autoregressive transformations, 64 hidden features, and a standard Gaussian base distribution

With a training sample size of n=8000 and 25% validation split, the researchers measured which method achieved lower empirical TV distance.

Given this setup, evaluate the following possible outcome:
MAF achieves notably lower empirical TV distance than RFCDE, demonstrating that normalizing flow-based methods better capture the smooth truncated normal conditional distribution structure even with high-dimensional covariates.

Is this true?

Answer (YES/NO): NO